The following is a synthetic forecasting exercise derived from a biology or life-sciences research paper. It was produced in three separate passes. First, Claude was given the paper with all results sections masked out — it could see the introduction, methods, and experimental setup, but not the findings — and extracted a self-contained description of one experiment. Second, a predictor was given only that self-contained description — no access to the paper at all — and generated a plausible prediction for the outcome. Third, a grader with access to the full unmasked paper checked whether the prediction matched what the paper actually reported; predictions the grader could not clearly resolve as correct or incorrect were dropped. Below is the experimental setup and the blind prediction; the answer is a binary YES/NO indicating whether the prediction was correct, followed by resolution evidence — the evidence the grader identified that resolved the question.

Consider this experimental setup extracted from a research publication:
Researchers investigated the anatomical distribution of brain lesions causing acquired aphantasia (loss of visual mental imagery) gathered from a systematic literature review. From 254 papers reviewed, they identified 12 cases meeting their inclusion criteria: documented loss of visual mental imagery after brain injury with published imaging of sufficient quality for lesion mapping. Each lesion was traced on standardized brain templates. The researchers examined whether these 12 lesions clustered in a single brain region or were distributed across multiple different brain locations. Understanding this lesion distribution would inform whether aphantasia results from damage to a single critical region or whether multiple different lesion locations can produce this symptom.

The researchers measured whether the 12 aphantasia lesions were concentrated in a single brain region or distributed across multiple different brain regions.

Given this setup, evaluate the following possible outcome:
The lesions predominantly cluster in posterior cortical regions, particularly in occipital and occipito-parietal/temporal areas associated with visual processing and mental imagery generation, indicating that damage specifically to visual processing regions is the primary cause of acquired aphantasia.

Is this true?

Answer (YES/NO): NO